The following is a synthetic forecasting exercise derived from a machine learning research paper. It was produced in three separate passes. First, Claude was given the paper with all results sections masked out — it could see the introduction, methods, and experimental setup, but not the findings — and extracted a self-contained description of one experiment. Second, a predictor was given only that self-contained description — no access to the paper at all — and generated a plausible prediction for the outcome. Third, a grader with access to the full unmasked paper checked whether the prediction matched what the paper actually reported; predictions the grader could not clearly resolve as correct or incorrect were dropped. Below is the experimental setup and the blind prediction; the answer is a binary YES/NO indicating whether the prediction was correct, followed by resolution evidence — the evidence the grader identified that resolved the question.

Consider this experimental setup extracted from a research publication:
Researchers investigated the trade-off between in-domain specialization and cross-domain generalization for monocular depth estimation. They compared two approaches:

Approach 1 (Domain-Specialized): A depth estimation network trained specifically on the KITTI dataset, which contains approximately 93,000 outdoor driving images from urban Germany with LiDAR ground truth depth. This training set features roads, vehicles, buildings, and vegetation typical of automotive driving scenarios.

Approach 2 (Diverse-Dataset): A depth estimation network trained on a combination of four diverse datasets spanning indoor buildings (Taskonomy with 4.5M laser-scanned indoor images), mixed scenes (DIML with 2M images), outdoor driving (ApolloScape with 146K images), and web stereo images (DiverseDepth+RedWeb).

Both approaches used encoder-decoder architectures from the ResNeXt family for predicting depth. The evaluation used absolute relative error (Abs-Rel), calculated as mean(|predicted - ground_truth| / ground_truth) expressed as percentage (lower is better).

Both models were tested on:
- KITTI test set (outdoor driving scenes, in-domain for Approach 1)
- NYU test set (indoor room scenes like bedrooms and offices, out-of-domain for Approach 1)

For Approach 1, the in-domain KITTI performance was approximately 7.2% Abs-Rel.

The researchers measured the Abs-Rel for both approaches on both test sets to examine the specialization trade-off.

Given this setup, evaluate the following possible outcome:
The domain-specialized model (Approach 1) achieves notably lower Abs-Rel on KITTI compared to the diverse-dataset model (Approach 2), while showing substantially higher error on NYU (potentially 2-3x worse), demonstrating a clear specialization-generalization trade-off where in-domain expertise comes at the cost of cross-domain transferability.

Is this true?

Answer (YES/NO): YES